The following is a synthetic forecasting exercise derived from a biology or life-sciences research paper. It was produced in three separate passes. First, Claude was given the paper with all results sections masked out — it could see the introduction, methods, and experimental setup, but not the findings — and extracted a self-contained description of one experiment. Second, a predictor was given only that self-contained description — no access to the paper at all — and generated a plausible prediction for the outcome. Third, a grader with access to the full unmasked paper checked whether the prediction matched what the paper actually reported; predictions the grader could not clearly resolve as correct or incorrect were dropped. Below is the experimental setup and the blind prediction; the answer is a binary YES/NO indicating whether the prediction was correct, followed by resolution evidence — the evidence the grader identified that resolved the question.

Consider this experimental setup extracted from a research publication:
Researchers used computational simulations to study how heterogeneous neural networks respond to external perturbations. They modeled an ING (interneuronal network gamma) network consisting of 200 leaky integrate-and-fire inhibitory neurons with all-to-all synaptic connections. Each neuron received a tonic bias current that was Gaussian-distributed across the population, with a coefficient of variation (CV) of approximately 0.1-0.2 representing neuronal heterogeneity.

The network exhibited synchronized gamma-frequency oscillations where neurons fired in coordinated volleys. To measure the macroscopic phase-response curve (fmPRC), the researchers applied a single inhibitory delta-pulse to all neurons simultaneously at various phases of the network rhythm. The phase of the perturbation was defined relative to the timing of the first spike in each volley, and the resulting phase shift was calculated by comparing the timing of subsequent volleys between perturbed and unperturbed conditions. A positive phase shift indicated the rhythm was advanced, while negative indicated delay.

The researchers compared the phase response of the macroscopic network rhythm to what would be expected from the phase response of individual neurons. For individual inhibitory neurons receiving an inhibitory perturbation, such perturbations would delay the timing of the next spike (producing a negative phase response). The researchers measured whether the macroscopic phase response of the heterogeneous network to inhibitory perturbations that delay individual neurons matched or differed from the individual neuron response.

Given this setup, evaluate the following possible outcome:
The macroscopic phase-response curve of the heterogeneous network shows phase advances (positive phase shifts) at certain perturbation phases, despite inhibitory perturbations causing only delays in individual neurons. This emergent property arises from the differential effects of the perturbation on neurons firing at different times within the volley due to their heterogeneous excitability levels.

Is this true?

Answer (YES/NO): YES